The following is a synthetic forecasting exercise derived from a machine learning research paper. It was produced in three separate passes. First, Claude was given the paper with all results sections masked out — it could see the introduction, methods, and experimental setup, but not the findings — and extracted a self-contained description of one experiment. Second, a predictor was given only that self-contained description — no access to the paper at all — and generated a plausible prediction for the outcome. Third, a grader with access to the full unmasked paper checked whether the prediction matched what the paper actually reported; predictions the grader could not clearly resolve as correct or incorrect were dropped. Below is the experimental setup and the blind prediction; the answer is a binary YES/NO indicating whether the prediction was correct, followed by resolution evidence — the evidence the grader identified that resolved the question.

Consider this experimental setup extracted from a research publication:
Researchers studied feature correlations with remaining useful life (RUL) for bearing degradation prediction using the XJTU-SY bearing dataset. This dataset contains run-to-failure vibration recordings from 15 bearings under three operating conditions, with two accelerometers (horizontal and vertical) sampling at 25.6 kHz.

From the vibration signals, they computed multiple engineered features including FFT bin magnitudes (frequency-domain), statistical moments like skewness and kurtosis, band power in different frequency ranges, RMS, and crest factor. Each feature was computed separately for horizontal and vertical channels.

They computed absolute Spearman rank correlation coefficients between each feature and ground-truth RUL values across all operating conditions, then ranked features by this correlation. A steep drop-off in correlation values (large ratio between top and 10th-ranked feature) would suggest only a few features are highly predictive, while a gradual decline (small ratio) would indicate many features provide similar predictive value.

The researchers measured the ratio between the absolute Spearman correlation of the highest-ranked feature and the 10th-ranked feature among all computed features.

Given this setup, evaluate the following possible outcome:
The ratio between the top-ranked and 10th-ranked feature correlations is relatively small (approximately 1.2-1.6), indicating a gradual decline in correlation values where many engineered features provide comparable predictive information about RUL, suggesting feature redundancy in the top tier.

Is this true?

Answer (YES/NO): NO